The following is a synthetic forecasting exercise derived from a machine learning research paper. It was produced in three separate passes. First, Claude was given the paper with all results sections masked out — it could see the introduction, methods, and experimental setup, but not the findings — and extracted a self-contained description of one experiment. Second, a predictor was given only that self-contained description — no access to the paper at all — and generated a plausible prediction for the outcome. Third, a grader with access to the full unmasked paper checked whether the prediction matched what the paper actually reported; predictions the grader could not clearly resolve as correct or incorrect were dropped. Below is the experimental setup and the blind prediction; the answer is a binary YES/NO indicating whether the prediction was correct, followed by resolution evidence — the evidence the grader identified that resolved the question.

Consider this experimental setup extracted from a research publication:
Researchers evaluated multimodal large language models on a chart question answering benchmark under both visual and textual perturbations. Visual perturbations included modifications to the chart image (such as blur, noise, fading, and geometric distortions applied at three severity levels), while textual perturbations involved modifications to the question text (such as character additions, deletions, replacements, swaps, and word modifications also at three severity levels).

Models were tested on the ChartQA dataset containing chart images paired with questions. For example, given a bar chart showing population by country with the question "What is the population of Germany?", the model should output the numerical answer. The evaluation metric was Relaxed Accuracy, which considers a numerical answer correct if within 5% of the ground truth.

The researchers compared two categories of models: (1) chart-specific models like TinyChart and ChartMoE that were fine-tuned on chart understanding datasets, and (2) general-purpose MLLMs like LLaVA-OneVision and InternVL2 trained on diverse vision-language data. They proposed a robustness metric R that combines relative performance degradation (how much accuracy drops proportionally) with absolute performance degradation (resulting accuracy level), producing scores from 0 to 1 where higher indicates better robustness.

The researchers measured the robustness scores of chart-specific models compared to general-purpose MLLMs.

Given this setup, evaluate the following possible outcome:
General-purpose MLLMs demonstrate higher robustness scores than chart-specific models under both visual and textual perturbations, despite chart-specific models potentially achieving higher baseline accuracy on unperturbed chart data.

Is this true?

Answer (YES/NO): YES